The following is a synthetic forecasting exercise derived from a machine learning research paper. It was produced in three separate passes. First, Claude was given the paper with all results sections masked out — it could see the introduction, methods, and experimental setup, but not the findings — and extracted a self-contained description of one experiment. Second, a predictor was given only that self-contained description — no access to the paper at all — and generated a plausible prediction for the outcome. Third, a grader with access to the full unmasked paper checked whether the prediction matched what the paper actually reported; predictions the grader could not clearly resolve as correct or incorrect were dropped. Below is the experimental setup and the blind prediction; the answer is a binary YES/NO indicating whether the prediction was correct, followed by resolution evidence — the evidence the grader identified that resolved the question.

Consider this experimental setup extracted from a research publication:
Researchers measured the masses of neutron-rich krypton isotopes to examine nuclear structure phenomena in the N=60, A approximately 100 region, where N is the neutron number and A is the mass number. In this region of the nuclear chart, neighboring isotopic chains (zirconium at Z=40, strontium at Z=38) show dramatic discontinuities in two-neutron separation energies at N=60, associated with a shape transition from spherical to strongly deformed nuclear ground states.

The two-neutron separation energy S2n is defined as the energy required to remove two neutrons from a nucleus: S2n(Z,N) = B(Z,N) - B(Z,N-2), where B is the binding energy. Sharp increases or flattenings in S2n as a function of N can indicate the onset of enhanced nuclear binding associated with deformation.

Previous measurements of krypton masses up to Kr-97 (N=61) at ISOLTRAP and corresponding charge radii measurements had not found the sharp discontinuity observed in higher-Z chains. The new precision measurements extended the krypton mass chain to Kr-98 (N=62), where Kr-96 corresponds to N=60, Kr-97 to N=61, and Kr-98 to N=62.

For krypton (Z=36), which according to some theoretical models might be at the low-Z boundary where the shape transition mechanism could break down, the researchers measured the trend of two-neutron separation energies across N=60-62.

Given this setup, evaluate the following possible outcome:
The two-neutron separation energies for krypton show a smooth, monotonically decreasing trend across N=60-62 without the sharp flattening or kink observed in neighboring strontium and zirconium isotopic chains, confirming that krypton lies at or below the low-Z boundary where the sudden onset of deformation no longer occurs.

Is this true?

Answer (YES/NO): NO